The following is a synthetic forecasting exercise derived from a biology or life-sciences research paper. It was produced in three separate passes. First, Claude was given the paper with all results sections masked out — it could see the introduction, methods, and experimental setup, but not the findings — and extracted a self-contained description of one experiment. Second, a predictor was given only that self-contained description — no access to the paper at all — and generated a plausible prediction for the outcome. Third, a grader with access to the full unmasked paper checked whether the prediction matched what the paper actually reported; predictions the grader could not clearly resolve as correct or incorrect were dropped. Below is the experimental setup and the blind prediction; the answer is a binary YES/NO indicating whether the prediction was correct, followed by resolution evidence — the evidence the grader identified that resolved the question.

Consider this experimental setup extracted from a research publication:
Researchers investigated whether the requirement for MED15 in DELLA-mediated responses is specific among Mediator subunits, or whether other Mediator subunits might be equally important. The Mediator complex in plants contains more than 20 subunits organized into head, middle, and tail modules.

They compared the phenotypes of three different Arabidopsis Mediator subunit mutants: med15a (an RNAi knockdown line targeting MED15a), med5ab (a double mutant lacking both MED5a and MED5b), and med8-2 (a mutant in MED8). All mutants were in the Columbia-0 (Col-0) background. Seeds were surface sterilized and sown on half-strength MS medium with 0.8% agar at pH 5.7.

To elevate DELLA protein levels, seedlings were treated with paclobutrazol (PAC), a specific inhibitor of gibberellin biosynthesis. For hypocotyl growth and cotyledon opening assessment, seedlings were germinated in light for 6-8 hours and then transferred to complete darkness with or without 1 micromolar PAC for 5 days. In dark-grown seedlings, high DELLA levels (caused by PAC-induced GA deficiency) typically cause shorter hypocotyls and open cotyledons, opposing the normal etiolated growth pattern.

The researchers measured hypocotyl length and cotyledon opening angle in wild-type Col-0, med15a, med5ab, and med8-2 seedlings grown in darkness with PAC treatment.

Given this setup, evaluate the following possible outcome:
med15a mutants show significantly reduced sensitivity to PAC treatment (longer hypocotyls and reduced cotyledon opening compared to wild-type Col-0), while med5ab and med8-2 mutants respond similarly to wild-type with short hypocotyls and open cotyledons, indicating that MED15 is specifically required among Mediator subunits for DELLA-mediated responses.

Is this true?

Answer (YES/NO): NO